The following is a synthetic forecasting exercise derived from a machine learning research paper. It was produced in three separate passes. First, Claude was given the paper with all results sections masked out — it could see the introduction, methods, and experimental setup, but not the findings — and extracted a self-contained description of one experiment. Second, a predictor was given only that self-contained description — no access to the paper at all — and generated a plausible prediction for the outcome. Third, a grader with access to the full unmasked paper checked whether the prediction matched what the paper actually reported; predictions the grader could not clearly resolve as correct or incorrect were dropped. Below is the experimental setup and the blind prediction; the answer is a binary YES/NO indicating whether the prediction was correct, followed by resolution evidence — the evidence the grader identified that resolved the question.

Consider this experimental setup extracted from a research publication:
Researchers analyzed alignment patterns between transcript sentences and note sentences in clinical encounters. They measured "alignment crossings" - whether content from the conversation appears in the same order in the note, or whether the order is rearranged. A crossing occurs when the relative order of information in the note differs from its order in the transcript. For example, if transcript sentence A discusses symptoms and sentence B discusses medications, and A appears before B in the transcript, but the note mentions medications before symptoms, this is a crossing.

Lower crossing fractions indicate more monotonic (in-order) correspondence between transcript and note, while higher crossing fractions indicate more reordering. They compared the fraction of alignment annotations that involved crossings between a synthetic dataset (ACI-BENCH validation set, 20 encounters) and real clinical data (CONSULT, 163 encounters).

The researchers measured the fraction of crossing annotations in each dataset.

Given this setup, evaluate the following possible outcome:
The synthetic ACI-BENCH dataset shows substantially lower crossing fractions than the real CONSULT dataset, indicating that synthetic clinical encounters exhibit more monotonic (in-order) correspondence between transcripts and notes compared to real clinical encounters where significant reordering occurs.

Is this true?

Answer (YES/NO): NO